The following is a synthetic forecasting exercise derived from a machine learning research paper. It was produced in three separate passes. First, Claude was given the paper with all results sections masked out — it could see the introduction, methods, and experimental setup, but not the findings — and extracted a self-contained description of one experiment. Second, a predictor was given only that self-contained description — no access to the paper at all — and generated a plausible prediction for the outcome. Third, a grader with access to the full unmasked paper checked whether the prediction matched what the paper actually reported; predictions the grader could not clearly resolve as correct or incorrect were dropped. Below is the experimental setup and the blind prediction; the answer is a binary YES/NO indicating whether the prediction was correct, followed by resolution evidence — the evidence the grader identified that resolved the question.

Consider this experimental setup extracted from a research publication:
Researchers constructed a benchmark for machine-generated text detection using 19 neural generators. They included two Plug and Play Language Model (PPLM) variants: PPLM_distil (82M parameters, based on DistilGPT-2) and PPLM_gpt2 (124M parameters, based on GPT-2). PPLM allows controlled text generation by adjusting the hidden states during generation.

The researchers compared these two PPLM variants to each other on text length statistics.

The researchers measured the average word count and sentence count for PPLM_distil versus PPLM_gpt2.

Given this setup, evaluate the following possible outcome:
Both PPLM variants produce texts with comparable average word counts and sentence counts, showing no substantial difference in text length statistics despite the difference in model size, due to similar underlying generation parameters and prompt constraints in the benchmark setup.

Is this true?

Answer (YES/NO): NO